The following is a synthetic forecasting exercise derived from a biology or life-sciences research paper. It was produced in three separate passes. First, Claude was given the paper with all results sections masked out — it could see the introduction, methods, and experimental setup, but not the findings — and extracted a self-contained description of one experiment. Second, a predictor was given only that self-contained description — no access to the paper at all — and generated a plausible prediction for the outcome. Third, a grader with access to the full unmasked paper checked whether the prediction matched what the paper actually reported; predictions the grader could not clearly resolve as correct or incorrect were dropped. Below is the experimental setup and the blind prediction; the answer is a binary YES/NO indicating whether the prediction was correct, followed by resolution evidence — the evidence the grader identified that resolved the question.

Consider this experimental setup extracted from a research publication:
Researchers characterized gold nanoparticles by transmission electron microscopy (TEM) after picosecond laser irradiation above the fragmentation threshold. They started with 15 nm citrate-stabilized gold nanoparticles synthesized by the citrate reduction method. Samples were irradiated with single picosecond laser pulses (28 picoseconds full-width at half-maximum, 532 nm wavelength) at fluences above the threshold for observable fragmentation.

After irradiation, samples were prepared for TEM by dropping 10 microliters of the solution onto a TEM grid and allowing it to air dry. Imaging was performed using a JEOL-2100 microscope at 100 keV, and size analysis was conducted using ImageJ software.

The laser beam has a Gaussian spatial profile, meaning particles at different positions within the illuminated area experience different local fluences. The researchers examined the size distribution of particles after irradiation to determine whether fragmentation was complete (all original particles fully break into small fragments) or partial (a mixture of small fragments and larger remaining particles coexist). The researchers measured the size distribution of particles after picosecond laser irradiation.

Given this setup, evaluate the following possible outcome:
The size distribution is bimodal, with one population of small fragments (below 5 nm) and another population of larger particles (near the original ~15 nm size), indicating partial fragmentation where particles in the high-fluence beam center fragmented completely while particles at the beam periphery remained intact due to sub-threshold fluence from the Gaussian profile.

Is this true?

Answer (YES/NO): NO